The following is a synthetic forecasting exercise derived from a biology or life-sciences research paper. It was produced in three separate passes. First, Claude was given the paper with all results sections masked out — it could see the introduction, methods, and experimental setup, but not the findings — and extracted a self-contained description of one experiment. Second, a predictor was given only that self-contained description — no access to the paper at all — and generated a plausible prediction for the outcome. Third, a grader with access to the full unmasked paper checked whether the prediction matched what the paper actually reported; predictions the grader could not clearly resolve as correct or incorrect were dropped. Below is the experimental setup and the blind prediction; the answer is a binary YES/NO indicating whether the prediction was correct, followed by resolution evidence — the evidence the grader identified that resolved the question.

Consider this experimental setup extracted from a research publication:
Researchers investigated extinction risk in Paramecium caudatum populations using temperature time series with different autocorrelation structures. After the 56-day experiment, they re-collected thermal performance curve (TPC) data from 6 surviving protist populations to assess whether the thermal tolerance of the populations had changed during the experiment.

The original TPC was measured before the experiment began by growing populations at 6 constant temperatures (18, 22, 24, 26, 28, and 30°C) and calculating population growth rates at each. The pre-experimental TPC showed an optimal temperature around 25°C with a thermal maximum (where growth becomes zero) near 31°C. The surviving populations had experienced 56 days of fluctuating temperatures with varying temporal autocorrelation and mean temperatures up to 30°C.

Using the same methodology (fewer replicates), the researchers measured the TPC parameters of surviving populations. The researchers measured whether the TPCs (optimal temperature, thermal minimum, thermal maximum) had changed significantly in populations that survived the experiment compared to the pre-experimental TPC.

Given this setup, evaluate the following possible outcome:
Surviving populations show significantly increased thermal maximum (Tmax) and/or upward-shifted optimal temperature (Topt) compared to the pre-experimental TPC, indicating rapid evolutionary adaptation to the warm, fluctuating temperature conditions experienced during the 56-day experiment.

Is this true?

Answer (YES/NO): NO